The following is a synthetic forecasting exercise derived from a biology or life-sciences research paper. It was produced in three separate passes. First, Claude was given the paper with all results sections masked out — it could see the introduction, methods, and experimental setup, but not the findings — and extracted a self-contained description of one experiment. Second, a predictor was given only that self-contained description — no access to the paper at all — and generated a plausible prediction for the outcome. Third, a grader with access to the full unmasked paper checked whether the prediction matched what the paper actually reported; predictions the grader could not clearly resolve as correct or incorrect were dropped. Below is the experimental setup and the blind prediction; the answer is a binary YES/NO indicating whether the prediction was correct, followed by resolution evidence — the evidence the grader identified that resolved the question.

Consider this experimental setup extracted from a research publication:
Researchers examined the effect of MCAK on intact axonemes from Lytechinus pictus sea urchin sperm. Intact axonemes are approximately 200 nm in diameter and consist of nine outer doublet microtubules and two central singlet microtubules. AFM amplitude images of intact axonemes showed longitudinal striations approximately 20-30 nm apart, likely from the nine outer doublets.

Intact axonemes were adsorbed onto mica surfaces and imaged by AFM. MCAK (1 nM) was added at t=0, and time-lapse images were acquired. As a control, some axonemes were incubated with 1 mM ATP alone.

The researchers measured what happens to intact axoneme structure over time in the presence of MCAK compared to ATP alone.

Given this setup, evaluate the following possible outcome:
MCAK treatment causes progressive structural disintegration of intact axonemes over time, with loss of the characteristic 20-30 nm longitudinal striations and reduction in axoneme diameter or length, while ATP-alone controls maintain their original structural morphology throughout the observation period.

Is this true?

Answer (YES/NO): NO